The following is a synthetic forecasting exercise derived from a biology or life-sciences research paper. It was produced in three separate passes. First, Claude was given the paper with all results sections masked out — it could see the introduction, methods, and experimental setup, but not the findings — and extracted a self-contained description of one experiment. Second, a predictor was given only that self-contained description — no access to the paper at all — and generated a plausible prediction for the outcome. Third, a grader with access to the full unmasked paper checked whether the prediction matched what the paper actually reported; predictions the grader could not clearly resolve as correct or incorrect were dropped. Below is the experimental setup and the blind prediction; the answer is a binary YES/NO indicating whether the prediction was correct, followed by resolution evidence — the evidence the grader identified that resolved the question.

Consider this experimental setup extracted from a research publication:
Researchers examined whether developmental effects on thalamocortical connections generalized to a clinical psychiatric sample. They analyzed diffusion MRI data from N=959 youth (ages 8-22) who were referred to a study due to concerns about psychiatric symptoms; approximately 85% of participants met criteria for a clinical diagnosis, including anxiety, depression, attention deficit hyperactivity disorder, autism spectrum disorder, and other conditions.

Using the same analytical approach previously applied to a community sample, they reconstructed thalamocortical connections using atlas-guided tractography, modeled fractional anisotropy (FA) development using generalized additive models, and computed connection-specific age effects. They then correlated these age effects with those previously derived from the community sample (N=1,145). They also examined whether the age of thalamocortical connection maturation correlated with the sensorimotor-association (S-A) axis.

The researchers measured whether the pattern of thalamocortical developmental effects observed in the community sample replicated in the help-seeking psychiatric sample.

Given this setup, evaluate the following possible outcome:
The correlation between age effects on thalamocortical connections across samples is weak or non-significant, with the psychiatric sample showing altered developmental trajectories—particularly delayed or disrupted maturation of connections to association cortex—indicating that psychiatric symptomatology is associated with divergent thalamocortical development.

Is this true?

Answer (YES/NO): NO